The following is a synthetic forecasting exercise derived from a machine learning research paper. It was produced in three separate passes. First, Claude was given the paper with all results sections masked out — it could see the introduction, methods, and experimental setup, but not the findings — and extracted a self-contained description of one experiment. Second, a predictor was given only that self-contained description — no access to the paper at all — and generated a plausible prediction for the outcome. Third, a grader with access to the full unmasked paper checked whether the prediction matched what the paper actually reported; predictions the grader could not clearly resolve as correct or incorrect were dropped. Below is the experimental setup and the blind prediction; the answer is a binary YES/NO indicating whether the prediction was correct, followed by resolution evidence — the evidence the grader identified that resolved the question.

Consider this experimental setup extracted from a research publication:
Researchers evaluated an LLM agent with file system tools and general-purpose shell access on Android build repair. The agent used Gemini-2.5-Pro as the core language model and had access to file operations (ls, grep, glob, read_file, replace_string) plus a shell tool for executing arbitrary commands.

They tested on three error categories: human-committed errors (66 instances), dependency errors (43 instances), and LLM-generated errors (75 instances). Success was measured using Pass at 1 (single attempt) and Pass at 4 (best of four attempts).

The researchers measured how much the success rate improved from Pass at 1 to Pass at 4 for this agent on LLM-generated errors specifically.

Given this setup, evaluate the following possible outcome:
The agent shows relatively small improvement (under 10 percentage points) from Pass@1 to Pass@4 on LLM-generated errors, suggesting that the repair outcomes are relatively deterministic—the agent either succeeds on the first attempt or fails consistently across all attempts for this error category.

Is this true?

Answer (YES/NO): NO